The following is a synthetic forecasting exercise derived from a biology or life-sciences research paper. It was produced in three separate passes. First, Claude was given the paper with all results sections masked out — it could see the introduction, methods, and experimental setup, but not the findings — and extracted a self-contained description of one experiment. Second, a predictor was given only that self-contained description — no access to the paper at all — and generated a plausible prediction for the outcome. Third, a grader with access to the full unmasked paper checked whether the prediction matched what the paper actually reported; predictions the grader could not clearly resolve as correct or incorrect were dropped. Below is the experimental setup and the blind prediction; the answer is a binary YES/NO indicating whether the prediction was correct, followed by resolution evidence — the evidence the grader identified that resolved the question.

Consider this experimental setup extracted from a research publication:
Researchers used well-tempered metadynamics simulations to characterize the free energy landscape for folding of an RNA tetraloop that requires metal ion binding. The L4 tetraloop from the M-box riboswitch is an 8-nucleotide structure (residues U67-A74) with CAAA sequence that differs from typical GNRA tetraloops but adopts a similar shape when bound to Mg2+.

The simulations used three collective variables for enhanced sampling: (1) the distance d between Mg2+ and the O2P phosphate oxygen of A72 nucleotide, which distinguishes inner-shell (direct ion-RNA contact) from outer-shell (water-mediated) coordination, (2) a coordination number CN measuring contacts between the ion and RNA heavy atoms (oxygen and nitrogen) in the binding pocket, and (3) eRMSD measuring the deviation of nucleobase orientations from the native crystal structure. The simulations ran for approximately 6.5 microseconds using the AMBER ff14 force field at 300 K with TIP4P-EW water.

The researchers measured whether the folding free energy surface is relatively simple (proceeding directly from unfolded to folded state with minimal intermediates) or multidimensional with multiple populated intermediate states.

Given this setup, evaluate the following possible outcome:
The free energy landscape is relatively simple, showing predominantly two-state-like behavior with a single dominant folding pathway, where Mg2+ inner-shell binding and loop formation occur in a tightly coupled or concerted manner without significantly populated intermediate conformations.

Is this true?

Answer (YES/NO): NO